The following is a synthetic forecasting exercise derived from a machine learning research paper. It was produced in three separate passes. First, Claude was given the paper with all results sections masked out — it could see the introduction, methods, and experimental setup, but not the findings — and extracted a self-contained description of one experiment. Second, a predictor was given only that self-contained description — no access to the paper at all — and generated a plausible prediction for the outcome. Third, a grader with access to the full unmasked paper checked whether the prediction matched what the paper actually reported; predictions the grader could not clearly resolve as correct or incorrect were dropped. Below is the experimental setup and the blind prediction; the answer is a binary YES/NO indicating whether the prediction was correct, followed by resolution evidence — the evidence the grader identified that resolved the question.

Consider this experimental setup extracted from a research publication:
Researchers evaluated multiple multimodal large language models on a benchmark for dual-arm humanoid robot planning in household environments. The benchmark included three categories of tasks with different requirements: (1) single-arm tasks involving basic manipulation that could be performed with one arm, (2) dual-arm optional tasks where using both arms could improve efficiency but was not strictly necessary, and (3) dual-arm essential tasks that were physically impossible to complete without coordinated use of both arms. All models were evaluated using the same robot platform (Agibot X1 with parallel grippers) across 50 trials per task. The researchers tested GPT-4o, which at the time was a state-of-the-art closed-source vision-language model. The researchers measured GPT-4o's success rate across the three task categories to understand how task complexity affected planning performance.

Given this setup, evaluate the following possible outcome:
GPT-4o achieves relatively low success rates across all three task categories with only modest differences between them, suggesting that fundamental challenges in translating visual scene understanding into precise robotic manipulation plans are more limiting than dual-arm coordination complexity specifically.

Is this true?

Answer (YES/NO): NO